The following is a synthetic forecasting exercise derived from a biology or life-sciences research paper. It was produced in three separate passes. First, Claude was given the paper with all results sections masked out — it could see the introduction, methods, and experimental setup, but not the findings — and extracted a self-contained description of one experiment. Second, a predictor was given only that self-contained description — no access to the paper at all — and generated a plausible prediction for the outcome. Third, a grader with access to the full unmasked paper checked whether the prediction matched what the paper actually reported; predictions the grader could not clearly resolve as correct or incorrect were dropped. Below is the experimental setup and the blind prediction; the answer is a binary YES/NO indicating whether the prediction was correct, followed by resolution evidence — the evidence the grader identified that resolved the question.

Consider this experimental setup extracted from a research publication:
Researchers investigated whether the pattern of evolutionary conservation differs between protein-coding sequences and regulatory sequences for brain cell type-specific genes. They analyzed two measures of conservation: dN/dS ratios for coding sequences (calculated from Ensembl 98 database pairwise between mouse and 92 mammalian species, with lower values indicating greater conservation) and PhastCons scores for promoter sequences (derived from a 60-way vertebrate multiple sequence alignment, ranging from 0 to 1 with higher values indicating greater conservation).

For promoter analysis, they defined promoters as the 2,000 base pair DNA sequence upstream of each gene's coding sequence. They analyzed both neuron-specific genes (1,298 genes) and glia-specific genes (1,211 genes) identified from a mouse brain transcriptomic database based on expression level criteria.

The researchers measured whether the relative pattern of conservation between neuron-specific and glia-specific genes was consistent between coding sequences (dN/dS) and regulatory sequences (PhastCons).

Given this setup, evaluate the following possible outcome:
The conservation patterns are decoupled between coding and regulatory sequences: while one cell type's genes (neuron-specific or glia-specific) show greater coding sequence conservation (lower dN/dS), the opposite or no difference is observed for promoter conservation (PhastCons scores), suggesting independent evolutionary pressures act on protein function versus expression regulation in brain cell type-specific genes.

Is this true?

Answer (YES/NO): YES